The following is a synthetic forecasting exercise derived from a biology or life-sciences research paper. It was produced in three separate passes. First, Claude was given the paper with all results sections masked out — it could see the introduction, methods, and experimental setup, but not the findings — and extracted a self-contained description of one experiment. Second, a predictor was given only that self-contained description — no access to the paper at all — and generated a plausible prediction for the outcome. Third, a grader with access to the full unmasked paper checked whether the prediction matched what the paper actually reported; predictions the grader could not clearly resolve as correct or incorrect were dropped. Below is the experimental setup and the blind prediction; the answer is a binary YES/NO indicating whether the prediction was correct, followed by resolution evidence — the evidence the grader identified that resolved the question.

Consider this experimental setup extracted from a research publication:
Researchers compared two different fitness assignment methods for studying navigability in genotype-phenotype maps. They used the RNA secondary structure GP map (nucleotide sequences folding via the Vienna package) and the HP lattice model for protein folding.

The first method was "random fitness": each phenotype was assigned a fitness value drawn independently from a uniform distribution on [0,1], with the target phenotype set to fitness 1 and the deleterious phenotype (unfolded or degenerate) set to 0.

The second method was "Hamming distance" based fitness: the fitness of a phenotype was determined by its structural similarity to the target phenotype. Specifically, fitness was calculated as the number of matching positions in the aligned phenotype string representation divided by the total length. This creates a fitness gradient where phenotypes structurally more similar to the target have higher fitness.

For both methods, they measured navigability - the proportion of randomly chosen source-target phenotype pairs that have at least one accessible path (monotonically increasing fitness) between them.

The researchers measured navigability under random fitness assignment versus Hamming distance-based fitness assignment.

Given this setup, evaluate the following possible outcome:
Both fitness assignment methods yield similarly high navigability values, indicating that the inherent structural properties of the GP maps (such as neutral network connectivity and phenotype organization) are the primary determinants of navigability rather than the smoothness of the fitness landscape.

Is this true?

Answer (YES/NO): NO